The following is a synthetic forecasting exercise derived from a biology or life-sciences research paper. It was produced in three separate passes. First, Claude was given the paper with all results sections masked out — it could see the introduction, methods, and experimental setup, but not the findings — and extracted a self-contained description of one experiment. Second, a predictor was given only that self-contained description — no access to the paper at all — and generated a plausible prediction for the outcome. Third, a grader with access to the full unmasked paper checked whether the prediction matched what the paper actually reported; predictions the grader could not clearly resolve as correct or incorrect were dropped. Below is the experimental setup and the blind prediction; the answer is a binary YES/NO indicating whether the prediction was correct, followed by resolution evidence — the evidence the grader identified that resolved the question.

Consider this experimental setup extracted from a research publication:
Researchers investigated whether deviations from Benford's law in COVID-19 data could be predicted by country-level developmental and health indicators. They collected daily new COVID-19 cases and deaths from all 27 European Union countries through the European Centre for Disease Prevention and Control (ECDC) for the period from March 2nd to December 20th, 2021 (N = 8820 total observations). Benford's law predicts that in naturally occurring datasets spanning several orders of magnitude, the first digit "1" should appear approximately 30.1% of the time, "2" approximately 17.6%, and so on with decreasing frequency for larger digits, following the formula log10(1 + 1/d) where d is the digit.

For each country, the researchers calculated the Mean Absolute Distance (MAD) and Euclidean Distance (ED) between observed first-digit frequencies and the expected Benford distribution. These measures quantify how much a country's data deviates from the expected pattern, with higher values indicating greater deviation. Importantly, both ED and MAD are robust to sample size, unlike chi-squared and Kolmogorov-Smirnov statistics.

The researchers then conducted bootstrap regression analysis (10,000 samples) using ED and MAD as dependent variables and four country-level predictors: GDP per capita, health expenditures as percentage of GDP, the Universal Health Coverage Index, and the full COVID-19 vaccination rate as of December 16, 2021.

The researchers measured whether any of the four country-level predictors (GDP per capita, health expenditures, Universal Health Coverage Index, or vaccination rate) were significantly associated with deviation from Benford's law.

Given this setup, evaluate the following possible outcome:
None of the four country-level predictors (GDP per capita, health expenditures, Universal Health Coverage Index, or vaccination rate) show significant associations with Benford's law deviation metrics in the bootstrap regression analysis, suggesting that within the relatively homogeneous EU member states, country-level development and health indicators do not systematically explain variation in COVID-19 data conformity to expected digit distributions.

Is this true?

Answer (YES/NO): NO